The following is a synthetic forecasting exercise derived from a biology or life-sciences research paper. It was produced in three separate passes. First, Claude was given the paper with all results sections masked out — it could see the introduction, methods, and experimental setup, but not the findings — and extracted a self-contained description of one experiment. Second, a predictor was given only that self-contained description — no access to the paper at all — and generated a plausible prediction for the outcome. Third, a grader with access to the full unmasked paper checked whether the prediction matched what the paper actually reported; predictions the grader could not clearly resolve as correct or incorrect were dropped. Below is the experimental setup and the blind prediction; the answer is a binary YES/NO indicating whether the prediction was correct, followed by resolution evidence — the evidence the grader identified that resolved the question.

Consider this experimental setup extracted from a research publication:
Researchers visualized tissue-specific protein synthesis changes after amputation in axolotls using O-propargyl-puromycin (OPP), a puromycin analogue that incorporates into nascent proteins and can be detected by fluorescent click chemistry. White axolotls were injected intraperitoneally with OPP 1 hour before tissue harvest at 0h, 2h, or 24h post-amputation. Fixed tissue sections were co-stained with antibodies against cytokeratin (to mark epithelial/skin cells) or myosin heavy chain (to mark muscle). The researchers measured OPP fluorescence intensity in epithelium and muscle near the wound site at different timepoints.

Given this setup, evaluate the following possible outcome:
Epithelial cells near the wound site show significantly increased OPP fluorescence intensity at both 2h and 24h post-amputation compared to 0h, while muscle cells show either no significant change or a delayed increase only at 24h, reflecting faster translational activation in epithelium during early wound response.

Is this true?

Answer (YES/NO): NO